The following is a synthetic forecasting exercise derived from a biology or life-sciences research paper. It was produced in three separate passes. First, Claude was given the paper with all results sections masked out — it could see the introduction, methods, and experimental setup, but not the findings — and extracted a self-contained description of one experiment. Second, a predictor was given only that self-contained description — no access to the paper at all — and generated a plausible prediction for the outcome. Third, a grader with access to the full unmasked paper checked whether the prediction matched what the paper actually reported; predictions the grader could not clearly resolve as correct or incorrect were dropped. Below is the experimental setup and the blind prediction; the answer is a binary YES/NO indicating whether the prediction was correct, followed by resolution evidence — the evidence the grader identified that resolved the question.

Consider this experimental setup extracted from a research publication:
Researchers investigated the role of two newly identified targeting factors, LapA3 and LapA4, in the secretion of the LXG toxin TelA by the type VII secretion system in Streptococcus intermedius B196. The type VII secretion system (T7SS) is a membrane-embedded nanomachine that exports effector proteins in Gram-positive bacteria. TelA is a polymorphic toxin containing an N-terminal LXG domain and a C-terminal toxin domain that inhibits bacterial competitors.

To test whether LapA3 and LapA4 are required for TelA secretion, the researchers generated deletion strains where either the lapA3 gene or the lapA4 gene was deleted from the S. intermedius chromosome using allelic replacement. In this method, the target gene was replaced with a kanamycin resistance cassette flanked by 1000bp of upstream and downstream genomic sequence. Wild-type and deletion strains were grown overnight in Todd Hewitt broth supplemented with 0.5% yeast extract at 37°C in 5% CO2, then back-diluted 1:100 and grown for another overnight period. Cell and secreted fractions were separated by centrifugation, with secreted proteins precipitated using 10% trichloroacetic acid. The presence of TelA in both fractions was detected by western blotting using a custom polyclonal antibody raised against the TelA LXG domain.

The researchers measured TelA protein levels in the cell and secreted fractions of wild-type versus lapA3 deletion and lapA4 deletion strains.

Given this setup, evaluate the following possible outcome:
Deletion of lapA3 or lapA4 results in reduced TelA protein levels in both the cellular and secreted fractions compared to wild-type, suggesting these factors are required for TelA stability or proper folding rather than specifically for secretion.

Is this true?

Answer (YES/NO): NO